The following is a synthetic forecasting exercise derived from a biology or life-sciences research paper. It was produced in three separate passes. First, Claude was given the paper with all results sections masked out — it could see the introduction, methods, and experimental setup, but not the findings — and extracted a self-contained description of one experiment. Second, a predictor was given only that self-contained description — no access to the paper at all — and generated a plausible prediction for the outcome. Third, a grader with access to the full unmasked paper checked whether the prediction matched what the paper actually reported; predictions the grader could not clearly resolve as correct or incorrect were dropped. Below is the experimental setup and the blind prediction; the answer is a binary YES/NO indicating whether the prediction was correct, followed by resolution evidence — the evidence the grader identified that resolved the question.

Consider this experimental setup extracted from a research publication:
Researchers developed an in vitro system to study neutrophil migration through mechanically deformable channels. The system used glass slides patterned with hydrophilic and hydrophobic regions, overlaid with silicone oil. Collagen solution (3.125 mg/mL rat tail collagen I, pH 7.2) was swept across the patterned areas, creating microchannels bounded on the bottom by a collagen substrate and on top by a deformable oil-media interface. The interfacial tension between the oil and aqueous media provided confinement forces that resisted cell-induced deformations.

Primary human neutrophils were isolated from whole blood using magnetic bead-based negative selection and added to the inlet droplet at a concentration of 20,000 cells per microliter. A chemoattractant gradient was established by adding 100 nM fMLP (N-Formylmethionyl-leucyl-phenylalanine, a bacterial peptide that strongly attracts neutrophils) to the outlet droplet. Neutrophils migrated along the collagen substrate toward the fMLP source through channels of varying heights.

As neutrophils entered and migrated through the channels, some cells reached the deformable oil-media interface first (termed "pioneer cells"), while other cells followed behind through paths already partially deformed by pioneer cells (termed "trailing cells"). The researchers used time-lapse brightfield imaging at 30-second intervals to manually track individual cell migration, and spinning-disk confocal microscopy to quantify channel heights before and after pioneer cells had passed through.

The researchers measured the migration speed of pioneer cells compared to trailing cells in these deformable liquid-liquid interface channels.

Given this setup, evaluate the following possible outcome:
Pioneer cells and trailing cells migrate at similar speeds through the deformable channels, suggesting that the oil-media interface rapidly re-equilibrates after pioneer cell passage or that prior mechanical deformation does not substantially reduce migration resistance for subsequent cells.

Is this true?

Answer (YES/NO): NO